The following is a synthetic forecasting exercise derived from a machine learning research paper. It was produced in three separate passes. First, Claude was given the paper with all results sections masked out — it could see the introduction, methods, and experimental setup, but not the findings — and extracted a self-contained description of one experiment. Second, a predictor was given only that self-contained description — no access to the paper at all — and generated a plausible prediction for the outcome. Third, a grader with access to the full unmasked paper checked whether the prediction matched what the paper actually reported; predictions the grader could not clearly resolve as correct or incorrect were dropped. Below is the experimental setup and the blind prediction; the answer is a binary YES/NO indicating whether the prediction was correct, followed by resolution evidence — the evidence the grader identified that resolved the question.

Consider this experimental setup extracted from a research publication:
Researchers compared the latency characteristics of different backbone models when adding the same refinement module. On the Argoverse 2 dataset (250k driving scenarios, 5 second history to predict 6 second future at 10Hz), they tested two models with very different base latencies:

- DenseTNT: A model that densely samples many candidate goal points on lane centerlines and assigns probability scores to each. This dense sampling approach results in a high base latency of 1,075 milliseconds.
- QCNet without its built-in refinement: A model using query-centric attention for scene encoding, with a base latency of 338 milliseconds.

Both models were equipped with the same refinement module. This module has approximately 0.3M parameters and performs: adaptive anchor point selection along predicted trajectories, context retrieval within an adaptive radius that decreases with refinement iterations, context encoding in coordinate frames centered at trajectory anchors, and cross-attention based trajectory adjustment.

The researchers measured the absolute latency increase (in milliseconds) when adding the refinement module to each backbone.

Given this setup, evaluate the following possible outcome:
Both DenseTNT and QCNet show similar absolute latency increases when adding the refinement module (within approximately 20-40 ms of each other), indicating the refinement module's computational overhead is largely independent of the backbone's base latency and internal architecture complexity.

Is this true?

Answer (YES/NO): YES